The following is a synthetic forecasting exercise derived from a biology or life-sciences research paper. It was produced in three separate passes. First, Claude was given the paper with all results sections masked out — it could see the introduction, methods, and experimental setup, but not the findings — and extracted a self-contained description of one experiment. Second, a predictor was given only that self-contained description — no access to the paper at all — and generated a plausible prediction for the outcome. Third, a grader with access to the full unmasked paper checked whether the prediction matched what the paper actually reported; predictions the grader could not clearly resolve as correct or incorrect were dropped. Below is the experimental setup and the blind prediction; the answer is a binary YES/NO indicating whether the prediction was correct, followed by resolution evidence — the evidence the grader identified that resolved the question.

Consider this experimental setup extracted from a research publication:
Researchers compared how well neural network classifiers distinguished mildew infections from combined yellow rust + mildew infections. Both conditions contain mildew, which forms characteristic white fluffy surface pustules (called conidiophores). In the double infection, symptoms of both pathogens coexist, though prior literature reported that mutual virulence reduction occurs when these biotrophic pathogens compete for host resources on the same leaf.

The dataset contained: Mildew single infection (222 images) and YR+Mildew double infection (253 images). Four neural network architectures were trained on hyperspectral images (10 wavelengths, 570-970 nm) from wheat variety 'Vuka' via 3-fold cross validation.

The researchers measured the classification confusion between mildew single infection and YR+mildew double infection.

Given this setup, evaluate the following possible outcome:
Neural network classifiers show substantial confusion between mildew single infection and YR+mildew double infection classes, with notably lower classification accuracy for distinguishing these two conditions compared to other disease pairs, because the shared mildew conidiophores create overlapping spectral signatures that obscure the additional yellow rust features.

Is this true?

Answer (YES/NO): NO